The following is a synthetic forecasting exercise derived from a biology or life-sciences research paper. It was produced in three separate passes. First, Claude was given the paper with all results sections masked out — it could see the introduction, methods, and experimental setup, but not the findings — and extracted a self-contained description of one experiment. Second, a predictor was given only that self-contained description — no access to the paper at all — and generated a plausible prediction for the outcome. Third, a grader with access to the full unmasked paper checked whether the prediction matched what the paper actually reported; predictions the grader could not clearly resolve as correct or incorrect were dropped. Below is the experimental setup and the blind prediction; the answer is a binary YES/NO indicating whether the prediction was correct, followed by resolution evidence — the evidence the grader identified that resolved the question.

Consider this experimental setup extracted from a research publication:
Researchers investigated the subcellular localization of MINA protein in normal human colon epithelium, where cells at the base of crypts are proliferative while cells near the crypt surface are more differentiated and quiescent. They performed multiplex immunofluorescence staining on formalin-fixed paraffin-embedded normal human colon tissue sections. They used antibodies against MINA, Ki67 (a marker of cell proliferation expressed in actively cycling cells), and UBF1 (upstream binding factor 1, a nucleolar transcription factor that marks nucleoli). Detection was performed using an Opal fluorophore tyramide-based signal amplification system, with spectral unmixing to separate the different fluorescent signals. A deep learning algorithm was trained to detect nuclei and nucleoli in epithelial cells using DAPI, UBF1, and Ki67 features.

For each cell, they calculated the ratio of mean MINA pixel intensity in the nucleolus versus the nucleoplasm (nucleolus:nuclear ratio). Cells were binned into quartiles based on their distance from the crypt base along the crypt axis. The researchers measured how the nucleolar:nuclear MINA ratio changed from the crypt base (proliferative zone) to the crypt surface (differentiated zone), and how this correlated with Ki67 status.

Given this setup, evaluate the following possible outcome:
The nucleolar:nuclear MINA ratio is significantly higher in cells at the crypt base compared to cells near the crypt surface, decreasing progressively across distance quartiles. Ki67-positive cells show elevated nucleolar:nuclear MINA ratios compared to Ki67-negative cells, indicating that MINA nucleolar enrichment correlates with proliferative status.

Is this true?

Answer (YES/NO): NO